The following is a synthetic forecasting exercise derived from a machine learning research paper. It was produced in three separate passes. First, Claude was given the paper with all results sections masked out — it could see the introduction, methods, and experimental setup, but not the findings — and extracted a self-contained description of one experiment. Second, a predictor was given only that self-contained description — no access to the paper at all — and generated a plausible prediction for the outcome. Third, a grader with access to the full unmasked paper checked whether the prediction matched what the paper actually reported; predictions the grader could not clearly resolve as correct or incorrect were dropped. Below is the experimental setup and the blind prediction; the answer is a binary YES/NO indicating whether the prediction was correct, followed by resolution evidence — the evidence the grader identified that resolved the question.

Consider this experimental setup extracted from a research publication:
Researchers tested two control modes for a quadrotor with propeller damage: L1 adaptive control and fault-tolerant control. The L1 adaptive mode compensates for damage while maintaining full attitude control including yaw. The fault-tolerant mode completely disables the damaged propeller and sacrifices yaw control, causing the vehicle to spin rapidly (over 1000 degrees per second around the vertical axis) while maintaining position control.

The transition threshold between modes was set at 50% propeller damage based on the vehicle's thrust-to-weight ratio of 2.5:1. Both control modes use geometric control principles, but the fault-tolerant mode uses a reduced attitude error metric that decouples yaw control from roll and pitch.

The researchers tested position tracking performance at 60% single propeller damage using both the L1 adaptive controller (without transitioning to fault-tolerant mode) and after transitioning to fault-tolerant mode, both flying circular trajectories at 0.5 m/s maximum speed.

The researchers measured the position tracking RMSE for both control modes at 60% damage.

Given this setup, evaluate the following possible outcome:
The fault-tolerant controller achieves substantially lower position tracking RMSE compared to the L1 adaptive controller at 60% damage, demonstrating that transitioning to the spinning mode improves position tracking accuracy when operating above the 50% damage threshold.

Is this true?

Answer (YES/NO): YES